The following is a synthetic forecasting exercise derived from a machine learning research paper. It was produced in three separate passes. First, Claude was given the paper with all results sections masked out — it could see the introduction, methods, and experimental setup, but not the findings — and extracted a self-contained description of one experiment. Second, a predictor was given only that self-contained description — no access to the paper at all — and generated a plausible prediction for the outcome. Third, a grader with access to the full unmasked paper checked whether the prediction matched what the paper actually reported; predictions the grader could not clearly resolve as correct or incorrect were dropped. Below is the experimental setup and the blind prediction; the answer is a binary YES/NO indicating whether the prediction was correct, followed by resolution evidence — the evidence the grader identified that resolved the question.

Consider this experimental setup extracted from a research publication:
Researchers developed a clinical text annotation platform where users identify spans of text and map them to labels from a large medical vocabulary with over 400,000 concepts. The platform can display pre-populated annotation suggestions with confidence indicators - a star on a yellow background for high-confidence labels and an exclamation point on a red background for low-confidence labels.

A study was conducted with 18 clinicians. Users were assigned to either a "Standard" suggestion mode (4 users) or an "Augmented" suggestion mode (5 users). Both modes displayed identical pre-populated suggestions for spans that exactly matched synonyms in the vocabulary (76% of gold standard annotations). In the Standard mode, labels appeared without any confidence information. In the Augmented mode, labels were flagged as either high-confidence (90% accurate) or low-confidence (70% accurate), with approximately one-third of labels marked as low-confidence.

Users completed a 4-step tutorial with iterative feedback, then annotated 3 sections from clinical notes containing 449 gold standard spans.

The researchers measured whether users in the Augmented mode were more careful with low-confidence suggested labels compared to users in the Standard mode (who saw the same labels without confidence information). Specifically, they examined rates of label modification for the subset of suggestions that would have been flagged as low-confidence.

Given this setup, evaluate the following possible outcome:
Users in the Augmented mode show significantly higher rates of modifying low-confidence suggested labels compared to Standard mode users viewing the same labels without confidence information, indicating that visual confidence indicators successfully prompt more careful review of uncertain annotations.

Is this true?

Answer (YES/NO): NO